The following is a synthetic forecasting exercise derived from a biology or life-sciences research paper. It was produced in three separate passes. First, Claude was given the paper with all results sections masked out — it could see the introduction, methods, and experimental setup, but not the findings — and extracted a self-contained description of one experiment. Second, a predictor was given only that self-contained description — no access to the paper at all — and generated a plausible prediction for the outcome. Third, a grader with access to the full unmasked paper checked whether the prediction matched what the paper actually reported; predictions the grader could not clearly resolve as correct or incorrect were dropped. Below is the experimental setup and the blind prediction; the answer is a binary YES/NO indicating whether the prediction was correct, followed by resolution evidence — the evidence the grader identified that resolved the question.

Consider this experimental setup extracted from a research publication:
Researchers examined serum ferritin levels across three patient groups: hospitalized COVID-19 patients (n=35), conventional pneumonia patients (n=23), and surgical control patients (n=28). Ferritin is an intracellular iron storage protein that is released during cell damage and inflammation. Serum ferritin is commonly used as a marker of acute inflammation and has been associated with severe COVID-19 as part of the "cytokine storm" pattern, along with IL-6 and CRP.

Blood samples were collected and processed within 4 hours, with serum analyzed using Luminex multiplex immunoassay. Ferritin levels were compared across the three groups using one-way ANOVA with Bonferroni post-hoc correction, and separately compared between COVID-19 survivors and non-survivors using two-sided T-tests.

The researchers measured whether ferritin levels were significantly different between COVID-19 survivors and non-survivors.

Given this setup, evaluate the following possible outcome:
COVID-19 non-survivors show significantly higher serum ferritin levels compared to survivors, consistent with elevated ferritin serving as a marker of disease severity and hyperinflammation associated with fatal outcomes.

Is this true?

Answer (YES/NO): YES